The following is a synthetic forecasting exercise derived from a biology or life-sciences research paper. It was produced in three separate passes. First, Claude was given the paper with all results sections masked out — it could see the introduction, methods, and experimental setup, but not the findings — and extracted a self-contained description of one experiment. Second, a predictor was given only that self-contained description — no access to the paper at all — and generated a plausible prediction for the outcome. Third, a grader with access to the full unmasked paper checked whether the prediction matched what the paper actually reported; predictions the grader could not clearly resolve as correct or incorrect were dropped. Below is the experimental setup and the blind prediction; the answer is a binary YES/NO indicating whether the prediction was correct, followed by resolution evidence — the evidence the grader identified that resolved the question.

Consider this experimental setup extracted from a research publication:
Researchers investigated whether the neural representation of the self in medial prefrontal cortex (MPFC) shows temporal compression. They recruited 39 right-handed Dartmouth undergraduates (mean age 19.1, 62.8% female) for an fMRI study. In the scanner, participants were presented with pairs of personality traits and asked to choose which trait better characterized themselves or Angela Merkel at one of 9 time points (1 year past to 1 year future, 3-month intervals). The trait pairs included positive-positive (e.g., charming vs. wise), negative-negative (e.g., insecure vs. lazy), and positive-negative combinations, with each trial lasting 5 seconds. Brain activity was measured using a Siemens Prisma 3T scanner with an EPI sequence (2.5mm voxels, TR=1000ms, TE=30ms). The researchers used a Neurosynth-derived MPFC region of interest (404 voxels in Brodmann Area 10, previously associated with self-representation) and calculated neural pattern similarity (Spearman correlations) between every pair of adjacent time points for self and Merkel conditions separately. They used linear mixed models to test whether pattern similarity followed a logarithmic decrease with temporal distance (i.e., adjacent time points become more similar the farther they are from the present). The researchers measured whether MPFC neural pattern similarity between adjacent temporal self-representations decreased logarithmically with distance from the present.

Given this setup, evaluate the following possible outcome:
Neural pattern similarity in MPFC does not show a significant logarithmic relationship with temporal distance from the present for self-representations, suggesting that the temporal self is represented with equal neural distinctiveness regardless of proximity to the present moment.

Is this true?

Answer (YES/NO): NO